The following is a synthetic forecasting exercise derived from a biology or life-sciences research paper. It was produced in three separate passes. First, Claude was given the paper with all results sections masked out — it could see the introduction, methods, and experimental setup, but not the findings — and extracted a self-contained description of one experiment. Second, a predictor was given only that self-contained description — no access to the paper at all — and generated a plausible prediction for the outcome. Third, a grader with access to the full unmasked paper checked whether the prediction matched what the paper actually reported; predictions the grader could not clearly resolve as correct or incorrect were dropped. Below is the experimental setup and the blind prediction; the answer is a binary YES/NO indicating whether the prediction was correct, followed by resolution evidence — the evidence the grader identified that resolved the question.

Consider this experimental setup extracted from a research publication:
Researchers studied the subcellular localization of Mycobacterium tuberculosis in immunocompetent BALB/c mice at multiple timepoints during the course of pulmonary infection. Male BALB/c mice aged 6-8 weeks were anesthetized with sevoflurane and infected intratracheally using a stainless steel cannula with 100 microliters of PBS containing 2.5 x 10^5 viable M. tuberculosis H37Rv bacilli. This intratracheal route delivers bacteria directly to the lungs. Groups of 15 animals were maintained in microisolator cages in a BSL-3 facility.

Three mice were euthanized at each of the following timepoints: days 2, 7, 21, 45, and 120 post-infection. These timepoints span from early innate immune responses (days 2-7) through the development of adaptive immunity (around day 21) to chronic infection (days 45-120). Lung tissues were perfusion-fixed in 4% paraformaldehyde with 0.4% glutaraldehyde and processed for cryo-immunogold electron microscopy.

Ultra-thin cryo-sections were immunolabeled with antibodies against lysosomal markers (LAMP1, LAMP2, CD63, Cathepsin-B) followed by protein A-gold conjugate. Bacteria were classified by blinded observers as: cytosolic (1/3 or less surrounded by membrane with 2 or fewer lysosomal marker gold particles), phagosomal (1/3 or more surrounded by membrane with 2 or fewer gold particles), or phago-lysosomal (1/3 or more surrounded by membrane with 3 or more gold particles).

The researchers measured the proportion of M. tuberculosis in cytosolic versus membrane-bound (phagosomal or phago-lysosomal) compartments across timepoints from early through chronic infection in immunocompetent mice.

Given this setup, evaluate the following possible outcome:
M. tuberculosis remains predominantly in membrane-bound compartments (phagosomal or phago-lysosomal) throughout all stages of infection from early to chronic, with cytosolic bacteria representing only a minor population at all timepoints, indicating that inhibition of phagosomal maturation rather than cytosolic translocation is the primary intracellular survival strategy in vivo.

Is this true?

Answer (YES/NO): YES